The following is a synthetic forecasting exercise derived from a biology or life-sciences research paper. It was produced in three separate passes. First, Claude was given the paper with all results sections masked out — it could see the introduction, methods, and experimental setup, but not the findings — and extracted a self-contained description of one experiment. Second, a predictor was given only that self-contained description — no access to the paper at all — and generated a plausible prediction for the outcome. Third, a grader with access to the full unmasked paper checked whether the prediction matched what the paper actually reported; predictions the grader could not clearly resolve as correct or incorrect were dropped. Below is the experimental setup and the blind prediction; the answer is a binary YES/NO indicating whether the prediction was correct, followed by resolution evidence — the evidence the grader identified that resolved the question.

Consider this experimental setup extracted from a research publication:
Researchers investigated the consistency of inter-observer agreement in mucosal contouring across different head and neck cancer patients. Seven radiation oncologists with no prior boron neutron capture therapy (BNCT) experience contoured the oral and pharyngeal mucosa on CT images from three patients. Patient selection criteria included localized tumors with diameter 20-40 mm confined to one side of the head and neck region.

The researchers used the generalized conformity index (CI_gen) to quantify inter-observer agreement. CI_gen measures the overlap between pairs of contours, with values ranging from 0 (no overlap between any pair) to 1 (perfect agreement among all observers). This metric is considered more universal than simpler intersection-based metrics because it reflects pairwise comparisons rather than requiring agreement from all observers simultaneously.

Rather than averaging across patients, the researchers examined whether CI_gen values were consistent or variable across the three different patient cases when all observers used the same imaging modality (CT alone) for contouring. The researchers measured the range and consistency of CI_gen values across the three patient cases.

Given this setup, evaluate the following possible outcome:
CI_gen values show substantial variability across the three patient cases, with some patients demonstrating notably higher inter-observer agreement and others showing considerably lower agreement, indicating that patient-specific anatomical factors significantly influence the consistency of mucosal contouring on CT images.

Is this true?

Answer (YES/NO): NO